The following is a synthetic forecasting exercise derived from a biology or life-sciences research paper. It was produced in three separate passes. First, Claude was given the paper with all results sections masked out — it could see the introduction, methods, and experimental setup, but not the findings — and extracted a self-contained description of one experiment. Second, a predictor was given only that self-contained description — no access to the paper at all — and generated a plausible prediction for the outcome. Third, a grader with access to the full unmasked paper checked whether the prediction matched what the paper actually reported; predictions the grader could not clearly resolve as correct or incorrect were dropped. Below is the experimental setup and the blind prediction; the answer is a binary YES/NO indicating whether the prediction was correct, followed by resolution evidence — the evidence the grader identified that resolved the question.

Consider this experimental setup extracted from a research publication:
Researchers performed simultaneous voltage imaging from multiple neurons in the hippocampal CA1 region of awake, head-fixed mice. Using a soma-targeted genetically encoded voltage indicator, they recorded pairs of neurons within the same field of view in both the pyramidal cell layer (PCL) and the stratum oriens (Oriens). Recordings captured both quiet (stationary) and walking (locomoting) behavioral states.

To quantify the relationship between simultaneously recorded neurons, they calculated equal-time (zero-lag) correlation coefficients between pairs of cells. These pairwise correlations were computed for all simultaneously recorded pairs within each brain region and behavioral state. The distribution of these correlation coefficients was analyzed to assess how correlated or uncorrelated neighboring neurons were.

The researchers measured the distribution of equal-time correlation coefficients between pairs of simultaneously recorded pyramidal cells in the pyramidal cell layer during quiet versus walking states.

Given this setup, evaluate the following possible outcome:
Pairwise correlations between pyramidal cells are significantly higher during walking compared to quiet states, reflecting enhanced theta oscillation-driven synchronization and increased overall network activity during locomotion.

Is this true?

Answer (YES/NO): NO